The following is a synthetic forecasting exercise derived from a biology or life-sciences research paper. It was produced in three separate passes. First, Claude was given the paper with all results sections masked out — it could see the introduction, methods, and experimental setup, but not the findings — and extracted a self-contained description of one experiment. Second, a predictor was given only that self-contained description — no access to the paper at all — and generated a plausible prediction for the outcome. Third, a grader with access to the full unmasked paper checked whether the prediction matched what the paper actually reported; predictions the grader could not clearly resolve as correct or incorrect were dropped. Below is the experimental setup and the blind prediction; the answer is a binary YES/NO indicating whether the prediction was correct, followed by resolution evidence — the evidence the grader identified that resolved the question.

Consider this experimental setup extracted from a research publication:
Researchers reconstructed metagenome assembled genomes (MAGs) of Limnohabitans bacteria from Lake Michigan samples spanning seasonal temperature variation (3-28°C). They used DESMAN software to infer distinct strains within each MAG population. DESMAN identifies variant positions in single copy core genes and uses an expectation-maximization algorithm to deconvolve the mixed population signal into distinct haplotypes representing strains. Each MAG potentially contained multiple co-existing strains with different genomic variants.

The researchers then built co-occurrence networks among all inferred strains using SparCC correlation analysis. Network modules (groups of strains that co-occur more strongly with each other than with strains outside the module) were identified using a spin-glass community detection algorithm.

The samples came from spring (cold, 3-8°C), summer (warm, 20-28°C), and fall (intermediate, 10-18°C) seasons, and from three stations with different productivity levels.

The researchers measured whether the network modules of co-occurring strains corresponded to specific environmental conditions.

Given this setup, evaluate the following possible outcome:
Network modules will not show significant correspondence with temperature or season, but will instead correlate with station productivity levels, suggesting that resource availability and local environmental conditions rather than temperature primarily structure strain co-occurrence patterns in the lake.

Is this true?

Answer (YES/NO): NO